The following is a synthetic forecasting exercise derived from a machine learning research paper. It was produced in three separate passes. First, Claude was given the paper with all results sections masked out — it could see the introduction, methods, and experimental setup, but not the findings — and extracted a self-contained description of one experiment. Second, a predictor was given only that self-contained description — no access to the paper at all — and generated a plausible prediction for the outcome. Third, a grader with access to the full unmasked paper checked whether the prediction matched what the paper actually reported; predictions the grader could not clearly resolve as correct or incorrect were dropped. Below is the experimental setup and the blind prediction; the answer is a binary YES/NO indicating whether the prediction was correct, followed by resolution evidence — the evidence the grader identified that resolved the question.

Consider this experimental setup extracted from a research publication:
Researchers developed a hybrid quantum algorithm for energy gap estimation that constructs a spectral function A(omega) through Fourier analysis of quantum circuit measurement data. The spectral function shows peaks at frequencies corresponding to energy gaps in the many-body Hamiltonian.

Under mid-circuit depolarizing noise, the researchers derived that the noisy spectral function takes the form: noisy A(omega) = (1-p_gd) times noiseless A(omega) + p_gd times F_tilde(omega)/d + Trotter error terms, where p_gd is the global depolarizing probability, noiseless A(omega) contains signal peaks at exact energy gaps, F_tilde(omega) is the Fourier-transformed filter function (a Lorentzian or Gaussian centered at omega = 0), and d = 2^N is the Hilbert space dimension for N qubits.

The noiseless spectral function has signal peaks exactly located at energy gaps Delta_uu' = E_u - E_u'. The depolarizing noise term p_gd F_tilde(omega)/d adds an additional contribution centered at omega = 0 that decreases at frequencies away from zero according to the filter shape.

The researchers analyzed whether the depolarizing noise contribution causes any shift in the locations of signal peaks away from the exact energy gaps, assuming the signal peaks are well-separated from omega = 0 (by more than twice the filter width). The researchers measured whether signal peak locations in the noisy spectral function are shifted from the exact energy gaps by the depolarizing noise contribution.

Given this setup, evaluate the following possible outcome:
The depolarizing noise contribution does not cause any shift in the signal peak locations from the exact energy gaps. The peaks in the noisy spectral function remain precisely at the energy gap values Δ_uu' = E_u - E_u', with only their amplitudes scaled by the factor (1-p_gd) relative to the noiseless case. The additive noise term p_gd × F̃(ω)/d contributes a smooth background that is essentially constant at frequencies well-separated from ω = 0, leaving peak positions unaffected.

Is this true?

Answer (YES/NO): YES